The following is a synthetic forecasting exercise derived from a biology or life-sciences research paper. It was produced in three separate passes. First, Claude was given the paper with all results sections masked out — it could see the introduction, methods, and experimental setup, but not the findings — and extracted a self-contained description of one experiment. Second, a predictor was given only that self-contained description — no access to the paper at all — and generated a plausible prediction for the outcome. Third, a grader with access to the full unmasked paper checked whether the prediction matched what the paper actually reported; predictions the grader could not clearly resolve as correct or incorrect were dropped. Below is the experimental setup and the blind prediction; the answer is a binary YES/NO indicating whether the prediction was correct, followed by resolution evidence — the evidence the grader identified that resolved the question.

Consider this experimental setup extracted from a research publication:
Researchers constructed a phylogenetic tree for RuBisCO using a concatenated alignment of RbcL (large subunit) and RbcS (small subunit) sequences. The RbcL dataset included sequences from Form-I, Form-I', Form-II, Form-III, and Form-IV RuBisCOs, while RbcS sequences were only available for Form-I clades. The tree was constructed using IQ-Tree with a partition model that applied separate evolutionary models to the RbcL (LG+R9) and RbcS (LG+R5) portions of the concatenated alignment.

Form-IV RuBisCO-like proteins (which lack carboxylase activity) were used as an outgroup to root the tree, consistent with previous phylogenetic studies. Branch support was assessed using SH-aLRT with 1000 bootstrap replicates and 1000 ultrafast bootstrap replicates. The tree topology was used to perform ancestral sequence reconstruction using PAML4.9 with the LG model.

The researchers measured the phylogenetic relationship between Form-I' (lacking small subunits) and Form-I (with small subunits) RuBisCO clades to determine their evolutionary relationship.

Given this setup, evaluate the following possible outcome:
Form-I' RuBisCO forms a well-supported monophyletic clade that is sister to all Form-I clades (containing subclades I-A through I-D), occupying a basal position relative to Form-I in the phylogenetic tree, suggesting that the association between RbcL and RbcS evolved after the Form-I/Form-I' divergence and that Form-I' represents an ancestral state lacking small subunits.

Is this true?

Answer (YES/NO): YES